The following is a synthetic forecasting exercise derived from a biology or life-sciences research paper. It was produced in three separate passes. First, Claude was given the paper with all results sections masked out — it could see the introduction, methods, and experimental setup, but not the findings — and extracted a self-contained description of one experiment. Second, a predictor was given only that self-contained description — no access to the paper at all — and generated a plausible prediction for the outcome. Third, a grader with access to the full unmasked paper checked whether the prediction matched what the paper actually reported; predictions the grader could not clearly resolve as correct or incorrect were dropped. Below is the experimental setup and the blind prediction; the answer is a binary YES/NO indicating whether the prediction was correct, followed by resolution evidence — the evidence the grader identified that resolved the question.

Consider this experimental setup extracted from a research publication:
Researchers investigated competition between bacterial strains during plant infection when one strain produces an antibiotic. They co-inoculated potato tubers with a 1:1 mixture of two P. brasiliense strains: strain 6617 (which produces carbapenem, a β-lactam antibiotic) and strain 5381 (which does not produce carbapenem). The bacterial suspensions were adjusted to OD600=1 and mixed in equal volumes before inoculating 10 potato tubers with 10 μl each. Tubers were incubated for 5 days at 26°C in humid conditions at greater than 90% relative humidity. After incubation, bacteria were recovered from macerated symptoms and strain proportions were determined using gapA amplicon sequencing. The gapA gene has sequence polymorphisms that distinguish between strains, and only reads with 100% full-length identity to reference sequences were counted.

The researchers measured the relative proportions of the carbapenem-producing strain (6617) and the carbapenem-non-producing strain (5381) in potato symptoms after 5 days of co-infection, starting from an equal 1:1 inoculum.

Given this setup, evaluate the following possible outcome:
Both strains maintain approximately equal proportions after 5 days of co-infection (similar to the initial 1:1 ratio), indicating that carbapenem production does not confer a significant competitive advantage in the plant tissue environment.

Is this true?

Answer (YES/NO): NO